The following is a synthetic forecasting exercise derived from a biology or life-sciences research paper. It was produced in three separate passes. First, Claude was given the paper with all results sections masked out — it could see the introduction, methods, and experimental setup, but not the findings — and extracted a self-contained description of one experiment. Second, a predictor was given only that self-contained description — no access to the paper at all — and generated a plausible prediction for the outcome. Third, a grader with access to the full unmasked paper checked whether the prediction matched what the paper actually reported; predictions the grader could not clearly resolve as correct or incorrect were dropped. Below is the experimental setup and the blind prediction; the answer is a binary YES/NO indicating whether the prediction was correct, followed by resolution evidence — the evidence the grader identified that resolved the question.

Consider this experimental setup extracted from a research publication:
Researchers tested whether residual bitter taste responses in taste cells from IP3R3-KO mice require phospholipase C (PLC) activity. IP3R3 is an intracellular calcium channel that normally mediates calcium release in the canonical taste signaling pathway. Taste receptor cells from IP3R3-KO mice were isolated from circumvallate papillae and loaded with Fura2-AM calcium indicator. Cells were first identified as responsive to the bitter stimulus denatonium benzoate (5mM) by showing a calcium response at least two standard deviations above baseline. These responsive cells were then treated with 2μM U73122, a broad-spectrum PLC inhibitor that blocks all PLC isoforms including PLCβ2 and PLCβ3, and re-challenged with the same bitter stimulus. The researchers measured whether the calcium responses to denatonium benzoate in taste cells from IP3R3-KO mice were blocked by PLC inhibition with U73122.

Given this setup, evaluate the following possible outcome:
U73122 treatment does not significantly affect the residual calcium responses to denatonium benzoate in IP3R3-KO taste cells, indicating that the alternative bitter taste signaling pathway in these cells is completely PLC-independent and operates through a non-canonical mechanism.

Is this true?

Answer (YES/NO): NO